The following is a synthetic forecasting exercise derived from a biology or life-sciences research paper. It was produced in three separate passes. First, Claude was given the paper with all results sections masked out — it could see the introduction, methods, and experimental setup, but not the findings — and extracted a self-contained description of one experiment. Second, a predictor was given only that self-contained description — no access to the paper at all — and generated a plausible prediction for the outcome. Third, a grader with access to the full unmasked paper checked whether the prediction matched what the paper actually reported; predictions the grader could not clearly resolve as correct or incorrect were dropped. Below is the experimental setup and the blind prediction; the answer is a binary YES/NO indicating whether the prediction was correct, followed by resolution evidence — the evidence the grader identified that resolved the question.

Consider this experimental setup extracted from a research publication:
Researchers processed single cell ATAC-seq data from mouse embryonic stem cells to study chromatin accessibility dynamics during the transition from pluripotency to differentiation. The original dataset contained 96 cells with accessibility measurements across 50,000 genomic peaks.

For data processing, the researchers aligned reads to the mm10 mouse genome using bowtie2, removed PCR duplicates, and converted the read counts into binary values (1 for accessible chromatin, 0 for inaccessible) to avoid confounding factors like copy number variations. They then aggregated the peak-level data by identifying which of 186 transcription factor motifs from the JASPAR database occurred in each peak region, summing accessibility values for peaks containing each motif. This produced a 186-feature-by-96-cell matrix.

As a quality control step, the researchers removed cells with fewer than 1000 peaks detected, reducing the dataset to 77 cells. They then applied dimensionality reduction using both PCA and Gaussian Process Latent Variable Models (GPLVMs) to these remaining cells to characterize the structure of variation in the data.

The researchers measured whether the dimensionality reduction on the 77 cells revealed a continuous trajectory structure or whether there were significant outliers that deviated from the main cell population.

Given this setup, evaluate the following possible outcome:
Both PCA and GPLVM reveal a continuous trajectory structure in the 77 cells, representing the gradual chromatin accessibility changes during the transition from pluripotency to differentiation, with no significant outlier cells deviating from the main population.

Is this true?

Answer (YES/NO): NO